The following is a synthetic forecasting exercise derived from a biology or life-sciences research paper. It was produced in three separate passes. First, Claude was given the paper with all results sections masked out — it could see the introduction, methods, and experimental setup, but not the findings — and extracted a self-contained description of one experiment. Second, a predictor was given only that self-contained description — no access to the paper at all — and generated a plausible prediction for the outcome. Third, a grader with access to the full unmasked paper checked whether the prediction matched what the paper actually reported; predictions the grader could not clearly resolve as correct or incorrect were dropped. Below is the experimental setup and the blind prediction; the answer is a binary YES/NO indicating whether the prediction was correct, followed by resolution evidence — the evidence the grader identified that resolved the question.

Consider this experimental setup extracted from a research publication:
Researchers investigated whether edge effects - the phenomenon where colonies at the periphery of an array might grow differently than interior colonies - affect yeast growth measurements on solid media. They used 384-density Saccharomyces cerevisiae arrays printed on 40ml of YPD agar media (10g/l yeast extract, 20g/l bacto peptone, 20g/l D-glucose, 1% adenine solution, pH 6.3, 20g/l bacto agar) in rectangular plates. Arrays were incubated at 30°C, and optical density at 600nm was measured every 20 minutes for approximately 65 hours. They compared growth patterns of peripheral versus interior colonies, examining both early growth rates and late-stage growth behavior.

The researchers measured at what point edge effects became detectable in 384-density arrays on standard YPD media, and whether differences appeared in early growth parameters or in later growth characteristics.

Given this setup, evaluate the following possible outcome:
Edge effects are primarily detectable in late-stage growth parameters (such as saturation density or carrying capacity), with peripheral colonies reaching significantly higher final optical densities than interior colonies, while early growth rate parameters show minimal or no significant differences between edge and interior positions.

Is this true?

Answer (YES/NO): YES